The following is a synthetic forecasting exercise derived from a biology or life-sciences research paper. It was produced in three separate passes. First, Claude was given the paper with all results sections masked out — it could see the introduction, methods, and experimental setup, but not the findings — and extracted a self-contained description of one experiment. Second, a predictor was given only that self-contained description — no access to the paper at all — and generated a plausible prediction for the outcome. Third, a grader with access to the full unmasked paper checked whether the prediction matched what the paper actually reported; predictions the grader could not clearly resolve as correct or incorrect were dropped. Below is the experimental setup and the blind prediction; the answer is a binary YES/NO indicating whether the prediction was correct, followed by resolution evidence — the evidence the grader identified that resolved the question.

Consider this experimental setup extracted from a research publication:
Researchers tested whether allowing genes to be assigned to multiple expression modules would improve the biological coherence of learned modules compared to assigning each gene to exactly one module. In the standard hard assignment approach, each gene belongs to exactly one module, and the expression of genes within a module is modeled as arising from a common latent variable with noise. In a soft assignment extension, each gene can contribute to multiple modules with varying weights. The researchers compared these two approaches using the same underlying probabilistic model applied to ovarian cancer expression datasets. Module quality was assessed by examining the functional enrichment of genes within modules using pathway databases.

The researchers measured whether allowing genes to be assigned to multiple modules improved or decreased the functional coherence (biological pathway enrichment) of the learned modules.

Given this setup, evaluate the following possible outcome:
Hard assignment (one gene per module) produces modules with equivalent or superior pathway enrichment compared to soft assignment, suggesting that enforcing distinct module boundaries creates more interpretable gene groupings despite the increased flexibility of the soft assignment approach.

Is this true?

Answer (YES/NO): YES